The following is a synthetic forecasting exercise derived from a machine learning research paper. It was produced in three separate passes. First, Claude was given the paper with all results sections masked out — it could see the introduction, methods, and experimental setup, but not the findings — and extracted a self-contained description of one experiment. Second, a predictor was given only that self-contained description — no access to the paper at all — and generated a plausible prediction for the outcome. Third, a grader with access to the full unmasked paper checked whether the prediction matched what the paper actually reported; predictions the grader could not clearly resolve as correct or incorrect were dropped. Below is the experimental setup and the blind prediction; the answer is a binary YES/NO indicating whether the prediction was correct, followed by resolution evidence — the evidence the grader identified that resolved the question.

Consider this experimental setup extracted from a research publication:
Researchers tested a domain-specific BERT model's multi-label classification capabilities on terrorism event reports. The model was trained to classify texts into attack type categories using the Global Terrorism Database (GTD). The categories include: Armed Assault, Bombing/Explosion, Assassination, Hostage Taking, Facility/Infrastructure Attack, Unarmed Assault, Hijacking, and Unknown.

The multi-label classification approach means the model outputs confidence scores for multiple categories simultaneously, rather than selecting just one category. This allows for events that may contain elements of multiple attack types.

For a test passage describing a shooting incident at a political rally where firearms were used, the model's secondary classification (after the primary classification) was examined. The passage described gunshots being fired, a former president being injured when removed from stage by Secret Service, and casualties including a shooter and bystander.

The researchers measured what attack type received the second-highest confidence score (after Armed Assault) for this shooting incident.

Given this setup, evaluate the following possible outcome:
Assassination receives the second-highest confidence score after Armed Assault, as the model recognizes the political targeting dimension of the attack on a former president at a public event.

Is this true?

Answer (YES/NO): NO